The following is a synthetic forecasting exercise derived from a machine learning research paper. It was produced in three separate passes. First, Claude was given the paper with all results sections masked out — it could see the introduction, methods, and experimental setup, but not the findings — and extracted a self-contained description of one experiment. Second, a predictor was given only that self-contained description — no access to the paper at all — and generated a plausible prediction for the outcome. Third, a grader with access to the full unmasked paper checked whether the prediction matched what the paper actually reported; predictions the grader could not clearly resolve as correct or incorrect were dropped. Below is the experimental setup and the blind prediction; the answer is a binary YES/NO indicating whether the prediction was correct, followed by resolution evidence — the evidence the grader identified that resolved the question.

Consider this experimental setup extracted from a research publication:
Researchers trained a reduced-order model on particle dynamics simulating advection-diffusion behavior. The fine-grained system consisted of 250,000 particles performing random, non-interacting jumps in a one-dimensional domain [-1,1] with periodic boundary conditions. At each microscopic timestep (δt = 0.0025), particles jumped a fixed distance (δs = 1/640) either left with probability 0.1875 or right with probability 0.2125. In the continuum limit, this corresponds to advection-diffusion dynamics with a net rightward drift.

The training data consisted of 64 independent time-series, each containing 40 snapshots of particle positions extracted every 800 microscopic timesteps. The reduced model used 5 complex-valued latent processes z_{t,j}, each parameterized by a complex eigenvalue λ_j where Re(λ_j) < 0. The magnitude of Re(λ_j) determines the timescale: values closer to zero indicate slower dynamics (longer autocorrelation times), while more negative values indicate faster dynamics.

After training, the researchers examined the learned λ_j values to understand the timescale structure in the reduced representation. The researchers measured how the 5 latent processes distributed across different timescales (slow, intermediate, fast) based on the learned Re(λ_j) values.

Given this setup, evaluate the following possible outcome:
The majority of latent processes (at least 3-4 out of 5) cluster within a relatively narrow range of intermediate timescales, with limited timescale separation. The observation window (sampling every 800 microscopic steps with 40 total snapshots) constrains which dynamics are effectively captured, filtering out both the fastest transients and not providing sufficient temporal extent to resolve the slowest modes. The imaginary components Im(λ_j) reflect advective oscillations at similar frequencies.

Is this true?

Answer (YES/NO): NO